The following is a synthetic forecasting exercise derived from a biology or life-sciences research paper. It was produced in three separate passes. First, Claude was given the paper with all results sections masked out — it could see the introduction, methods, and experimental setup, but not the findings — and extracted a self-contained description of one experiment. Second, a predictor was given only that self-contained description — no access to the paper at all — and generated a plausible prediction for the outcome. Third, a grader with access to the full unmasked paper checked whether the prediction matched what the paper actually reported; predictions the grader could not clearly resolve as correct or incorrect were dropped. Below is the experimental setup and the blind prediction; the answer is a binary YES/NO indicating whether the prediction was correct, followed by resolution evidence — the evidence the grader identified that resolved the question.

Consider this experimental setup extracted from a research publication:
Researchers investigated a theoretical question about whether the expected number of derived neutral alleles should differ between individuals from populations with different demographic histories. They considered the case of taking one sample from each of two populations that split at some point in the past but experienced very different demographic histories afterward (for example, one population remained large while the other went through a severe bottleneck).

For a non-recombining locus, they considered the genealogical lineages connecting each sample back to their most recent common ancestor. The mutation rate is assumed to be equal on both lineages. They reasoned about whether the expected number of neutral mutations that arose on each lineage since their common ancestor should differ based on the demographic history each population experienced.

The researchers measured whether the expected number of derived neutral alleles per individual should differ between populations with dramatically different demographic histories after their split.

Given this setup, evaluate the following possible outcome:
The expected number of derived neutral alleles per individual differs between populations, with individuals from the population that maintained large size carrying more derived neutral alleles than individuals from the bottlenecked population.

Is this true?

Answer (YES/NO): NO